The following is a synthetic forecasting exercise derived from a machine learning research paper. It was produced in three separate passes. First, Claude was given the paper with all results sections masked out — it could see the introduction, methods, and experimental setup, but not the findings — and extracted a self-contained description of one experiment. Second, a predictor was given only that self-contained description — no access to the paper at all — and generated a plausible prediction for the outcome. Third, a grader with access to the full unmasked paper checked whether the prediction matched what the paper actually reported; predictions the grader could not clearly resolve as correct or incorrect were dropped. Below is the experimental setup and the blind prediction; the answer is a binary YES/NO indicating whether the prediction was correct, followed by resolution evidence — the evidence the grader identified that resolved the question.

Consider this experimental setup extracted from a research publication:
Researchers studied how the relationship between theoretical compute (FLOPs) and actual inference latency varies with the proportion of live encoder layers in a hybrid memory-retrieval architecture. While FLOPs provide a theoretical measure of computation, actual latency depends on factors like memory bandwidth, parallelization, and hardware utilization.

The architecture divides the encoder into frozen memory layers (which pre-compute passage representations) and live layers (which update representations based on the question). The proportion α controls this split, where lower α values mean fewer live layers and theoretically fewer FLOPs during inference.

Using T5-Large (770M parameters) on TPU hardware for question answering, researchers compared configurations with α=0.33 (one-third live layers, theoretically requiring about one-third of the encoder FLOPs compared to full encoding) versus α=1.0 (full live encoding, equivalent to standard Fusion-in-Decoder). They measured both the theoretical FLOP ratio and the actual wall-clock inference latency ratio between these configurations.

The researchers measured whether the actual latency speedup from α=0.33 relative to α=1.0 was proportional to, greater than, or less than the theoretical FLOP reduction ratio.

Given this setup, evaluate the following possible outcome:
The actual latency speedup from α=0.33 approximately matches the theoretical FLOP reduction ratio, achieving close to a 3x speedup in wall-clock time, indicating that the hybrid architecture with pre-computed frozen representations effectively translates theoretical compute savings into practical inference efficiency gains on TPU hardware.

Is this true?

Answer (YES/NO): YES